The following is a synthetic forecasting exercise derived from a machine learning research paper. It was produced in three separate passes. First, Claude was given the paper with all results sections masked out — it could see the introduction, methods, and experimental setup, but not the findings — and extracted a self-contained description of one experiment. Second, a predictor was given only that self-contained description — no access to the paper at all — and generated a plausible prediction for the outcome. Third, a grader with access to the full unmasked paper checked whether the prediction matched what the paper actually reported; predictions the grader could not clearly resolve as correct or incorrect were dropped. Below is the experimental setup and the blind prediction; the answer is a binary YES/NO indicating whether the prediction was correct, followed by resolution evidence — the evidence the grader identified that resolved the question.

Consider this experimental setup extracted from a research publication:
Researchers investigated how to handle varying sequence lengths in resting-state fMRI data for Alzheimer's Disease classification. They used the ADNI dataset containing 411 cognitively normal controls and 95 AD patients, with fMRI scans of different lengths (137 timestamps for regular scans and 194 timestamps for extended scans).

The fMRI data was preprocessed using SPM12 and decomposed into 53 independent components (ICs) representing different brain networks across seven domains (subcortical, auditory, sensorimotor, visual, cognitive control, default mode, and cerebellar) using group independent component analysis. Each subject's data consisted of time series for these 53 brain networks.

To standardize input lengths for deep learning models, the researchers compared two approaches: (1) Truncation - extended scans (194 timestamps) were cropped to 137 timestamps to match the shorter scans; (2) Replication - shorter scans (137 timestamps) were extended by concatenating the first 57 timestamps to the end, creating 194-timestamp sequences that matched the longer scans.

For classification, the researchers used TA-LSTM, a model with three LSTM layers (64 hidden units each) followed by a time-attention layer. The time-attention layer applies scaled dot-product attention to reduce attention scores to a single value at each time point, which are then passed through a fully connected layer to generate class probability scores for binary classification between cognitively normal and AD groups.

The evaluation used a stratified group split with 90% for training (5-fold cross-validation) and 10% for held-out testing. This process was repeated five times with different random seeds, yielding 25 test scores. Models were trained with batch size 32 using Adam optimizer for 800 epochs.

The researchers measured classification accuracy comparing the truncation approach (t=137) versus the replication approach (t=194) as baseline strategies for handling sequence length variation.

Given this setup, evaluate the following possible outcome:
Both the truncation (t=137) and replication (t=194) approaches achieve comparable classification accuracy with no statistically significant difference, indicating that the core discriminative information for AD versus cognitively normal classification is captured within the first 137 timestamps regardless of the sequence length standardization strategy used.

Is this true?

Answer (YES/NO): NO